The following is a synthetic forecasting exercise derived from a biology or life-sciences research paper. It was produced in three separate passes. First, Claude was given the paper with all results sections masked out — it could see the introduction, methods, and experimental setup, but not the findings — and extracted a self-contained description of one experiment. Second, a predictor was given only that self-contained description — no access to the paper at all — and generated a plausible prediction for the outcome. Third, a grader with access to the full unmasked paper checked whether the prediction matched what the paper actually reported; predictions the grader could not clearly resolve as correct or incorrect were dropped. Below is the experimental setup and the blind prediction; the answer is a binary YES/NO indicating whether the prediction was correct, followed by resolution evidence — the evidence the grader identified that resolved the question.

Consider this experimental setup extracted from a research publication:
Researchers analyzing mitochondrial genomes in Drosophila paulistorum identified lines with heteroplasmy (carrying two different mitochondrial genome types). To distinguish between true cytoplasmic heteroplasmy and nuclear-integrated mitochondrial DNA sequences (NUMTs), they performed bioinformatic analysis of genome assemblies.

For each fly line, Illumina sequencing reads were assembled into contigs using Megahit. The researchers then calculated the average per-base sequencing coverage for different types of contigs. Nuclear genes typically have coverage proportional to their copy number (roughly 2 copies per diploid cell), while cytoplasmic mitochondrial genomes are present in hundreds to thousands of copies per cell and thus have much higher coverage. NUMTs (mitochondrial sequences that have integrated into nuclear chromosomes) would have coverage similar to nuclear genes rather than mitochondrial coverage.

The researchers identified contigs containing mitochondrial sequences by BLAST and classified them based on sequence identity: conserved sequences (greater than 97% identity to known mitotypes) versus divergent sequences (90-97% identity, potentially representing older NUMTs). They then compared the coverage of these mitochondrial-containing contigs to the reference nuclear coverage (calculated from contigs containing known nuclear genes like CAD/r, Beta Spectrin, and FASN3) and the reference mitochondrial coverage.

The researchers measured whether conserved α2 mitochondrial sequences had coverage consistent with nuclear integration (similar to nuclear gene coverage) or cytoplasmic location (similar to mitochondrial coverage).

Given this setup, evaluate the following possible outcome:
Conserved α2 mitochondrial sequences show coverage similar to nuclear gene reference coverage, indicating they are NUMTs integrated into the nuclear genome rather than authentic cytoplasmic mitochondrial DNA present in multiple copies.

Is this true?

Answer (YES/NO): NO